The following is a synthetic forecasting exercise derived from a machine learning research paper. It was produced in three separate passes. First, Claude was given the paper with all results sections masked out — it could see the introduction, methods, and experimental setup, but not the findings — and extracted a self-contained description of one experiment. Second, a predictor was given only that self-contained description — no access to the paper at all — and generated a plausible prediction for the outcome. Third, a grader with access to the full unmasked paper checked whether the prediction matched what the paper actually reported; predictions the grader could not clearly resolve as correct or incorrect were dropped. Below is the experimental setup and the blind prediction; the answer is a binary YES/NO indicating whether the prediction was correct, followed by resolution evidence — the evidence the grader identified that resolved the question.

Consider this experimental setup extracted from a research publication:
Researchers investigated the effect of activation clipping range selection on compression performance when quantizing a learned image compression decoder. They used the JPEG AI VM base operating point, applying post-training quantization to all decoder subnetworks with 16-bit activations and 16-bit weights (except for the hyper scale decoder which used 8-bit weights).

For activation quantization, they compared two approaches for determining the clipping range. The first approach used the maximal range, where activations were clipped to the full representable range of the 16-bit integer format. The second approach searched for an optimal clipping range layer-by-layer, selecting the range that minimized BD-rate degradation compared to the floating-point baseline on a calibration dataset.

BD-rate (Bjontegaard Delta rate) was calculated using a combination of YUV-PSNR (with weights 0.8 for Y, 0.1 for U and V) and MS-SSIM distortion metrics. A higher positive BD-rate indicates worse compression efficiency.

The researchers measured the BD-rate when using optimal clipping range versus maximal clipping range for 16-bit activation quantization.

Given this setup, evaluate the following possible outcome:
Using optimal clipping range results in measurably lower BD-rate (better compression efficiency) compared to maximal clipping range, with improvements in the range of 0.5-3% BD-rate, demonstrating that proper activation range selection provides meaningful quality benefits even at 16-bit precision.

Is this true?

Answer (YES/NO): YES